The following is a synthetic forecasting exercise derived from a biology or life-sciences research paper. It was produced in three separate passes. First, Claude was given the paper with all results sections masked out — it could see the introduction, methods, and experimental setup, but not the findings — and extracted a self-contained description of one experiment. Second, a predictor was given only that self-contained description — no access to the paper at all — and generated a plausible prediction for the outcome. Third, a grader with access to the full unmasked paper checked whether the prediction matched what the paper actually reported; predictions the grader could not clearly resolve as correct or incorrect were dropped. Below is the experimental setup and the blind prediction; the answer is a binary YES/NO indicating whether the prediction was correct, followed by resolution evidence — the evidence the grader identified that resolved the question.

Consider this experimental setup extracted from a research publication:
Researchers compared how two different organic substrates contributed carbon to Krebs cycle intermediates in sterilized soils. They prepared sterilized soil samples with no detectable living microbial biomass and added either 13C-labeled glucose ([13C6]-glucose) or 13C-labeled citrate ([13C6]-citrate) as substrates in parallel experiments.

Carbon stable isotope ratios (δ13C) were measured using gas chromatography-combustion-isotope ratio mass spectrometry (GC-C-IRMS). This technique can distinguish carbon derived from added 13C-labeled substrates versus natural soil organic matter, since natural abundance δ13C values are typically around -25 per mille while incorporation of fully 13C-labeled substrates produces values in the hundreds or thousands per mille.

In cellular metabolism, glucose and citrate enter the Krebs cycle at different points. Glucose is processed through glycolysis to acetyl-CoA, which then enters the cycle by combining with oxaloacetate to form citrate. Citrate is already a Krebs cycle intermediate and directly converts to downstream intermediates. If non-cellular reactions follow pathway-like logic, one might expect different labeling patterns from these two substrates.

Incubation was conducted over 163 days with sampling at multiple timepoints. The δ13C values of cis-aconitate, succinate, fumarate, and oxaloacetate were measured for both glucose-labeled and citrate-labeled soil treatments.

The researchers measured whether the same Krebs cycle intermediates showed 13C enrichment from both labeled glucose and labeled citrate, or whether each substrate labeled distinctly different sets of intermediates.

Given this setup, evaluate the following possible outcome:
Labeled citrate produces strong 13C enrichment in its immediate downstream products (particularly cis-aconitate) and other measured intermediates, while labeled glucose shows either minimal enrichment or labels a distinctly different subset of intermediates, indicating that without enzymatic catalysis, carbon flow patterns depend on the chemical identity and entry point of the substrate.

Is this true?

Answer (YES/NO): NO